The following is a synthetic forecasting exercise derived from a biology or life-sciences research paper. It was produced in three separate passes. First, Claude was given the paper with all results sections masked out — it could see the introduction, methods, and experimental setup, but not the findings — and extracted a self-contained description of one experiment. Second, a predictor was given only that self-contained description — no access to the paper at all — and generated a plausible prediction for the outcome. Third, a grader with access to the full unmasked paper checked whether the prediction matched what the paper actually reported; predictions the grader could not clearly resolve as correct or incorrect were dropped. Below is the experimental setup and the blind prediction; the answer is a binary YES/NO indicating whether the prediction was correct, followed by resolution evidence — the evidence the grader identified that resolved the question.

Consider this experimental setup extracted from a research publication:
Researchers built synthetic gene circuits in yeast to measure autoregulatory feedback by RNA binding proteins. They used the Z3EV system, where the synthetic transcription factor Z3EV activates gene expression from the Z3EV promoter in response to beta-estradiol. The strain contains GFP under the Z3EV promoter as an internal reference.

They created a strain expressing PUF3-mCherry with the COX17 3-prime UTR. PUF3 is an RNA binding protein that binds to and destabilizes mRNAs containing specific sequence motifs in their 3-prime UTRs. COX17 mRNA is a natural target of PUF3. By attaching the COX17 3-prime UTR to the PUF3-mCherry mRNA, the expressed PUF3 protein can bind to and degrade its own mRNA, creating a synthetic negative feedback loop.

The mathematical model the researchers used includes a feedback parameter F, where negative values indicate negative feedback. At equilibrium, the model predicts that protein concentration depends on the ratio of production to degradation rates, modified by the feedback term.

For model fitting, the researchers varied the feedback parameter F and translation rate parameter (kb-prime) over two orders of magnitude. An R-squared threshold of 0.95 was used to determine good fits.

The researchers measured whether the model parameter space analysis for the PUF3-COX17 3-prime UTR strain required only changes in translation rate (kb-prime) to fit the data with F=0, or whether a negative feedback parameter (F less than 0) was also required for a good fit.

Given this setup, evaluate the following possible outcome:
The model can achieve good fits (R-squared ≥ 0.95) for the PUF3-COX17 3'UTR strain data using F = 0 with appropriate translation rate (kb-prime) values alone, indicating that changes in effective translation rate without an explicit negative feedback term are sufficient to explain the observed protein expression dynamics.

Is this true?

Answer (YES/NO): NO